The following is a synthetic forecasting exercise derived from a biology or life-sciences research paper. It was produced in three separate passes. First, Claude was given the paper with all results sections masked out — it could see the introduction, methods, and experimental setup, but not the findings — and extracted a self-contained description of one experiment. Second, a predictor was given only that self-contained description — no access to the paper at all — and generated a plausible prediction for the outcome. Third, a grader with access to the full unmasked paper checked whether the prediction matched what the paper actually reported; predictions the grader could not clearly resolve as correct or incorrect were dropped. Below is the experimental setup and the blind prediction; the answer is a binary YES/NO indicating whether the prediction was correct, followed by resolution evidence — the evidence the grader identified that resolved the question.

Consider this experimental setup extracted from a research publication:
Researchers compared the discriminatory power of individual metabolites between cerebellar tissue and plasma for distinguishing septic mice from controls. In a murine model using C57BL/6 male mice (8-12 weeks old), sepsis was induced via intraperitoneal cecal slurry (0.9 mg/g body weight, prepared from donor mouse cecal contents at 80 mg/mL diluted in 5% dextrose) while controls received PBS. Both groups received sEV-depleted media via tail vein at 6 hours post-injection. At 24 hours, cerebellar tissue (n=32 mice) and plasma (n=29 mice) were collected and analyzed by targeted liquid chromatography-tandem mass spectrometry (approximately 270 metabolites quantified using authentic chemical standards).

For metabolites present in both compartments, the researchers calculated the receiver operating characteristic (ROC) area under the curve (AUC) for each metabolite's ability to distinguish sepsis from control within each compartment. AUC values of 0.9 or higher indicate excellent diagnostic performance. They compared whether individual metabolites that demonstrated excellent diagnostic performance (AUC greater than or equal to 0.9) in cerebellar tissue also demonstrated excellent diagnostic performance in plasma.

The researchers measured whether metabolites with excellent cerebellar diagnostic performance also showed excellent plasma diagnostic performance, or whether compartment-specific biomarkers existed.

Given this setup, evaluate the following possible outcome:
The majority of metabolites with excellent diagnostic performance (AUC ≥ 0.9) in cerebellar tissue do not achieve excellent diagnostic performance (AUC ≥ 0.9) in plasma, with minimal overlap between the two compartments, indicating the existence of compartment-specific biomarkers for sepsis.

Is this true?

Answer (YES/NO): YES